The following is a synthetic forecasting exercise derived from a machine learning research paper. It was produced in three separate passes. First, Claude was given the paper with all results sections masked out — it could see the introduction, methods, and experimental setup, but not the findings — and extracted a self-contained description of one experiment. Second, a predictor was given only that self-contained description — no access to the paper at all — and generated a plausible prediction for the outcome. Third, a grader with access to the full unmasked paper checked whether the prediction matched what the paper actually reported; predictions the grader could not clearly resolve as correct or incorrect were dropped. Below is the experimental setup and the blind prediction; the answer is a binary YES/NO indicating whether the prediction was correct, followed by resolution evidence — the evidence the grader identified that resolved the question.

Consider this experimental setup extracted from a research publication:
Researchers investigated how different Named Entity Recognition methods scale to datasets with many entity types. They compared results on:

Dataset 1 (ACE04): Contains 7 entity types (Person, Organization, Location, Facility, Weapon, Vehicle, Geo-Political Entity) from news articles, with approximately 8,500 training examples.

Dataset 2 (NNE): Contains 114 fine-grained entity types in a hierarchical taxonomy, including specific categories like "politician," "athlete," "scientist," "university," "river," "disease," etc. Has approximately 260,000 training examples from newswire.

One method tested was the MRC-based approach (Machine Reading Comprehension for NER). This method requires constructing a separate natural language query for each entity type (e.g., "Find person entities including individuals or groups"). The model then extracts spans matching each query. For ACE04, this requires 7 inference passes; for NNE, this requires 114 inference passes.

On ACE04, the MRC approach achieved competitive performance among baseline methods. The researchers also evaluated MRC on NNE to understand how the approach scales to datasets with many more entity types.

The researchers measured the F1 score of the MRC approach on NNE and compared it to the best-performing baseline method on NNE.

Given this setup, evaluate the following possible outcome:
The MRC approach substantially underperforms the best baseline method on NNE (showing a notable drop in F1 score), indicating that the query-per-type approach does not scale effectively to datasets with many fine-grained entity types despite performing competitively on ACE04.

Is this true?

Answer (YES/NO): YES